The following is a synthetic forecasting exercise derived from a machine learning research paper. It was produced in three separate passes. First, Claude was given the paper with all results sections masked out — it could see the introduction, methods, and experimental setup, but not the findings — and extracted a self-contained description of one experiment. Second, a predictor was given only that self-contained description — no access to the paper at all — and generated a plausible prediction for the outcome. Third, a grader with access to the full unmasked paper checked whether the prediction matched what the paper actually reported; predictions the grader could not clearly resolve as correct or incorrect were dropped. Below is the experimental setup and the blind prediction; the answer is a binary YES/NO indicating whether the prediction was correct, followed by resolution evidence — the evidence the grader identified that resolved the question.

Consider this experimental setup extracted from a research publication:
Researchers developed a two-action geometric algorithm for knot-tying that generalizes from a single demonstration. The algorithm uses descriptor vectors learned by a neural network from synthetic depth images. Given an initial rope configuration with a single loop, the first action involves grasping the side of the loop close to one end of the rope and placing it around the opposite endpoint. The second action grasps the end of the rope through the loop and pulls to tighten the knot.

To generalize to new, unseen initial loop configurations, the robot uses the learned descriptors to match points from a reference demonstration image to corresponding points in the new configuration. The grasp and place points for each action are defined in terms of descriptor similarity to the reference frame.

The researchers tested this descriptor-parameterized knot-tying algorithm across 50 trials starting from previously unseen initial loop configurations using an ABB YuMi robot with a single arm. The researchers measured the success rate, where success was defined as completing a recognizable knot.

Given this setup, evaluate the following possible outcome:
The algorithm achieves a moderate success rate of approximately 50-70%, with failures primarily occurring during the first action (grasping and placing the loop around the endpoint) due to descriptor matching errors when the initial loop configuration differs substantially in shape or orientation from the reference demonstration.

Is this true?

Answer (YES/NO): NO